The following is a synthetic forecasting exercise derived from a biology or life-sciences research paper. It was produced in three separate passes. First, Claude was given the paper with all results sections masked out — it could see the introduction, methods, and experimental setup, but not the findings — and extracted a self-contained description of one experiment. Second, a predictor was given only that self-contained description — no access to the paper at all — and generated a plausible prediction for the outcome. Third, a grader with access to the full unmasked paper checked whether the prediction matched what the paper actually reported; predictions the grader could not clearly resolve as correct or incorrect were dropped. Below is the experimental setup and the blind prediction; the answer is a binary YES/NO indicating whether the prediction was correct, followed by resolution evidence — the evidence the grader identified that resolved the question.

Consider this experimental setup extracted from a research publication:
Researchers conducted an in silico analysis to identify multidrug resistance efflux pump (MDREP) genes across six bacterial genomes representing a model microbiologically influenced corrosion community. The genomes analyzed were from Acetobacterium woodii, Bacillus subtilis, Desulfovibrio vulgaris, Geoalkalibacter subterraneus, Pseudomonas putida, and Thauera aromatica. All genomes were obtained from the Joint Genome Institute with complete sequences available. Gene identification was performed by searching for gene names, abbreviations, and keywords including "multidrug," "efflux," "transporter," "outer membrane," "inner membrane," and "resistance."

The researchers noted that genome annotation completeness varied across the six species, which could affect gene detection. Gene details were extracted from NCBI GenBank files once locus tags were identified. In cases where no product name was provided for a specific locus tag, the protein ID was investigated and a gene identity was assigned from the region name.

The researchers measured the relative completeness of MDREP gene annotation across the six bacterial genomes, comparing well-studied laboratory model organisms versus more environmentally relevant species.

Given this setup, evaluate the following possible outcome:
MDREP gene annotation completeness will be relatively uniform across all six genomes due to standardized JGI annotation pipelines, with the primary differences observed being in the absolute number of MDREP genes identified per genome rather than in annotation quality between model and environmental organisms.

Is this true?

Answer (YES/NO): NO